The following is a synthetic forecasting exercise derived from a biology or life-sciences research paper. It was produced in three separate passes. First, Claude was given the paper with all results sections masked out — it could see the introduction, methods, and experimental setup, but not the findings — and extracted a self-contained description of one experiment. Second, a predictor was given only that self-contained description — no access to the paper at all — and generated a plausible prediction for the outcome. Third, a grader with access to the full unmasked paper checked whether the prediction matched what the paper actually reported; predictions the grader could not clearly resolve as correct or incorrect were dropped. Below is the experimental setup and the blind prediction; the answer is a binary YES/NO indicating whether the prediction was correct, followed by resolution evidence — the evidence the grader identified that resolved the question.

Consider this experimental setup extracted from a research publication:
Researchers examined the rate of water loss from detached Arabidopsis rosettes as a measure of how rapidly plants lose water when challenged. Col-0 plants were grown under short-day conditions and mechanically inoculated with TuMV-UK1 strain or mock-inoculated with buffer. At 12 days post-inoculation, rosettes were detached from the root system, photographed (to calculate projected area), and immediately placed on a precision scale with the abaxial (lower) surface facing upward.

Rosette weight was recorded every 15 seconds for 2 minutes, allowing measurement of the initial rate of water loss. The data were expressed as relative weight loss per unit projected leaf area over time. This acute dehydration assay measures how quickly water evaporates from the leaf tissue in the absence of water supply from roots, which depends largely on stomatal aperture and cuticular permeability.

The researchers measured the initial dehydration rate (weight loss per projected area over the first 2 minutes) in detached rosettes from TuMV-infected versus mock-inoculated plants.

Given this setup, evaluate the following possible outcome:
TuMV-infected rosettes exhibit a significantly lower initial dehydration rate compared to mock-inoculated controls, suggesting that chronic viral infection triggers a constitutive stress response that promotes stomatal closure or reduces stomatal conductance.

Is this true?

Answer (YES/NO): YES